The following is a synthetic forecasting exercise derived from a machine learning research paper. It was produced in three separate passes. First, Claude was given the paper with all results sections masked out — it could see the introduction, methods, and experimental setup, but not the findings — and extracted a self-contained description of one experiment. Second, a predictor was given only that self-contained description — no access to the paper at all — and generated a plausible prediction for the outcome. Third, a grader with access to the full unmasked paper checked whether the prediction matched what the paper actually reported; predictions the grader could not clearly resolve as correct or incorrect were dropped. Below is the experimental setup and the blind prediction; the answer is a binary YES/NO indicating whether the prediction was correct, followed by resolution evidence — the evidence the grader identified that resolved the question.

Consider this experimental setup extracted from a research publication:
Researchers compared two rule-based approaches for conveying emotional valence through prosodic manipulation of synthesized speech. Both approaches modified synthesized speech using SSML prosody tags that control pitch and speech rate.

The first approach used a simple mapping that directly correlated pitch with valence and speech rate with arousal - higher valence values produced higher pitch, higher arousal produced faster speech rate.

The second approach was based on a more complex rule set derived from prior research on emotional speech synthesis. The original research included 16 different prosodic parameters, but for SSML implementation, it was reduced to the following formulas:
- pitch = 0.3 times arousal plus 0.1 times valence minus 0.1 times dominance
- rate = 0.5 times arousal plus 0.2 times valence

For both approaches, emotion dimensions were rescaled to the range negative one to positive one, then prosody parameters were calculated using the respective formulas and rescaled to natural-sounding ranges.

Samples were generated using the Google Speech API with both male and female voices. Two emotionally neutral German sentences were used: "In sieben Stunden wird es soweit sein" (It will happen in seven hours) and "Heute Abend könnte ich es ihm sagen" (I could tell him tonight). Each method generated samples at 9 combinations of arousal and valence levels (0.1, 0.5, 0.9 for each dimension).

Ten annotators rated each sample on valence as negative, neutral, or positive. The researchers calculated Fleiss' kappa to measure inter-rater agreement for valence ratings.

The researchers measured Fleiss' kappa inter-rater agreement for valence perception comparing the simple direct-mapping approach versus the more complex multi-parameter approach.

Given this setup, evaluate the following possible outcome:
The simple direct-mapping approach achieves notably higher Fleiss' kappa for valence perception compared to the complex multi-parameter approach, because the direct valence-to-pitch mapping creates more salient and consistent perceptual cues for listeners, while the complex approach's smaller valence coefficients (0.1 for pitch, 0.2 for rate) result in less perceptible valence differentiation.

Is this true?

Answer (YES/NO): YES